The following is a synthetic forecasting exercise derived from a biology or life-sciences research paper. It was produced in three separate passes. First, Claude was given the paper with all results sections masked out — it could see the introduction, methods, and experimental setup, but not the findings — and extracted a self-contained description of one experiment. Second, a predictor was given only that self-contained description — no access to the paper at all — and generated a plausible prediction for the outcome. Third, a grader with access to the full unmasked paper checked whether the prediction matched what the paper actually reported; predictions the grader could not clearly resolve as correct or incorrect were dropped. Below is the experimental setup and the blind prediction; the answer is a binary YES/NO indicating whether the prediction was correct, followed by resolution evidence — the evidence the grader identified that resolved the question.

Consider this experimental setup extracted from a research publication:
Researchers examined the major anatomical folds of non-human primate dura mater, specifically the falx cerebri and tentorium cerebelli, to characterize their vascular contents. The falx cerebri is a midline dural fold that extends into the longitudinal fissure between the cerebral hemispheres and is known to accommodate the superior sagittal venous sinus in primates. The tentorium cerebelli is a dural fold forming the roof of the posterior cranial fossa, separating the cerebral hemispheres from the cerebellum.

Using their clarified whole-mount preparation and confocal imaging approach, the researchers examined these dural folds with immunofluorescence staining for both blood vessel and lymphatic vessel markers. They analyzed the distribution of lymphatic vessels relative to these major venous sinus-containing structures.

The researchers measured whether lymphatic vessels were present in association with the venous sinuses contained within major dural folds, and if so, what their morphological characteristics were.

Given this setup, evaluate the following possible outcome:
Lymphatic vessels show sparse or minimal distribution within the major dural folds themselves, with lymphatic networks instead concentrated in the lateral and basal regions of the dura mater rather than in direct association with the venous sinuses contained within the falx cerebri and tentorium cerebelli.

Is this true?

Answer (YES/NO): NO